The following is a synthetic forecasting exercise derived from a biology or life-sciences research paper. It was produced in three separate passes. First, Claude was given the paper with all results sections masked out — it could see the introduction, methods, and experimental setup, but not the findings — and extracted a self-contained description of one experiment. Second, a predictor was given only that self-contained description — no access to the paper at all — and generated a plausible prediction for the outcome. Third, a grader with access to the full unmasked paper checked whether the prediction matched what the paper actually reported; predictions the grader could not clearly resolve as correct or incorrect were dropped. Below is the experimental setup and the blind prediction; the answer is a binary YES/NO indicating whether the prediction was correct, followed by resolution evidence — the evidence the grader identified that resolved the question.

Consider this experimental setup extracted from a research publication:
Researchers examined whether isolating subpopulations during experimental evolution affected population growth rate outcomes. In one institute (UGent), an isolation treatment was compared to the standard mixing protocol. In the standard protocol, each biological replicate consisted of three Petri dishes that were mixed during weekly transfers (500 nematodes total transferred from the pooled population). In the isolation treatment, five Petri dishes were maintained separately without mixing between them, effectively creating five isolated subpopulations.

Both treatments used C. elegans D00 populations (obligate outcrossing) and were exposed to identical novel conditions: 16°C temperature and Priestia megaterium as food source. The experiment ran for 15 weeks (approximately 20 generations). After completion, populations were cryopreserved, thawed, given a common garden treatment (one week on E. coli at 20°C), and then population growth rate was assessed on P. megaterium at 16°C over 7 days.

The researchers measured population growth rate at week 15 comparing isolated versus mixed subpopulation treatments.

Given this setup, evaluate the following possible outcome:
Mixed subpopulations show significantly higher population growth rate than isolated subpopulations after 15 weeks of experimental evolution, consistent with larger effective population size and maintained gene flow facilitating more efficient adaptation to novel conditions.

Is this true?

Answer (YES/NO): NO